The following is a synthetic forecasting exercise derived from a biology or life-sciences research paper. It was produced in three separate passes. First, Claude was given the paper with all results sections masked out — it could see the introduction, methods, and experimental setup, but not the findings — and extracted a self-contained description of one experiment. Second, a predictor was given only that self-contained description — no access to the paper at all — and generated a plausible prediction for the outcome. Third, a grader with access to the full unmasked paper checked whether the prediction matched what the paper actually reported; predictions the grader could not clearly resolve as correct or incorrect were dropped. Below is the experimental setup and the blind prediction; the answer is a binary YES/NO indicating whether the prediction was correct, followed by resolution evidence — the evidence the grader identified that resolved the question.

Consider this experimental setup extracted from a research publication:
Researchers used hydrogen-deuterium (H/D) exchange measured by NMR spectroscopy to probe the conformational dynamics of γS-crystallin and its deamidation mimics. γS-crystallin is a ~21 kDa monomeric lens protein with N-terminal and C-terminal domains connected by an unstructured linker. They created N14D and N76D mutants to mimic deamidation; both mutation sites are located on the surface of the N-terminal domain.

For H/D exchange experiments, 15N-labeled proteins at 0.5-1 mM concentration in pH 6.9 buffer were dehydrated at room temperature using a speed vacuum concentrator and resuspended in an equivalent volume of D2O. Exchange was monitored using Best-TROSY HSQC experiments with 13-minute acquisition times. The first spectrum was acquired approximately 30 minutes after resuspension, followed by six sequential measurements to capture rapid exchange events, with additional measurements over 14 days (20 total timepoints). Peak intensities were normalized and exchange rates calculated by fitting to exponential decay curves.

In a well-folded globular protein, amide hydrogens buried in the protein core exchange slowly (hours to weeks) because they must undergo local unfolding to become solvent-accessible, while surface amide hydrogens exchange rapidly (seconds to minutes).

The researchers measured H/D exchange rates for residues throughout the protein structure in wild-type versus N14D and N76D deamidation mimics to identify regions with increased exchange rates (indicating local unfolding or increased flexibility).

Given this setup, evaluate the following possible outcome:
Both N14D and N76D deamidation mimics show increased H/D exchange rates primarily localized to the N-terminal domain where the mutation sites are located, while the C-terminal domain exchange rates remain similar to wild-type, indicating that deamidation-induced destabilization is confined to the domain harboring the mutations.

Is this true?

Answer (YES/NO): NO